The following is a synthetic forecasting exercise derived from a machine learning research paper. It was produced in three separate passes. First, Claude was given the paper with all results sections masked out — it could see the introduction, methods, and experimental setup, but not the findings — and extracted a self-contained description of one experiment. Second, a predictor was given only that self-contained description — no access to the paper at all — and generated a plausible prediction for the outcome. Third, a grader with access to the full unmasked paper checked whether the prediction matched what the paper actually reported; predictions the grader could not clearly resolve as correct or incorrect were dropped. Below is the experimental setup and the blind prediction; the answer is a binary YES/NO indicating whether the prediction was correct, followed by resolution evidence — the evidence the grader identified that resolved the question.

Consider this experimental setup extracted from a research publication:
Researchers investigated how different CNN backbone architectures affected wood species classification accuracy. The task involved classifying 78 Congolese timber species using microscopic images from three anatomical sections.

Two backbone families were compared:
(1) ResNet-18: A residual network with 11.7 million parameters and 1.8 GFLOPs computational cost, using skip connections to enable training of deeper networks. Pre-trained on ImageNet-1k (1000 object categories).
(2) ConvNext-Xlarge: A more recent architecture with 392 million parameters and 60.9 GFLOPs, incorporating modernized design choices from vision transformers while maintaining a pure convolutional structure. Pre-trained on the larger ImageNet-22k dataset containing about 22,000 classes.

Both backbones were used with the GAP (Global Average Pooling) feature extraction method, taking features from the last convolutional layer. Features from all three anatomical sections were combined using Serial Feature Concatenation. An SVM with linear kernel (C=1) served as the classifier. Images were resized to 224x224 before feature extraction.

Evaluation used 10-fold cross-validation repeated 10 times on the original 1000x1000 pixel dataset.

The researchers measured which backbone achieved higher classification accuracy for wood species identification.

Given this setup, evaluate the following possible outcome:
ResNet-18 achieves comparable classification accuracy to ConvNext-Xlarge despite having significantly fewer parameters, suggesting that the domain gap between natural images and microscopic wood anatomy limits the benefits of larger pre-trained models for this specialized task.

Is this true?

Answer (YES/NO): NO